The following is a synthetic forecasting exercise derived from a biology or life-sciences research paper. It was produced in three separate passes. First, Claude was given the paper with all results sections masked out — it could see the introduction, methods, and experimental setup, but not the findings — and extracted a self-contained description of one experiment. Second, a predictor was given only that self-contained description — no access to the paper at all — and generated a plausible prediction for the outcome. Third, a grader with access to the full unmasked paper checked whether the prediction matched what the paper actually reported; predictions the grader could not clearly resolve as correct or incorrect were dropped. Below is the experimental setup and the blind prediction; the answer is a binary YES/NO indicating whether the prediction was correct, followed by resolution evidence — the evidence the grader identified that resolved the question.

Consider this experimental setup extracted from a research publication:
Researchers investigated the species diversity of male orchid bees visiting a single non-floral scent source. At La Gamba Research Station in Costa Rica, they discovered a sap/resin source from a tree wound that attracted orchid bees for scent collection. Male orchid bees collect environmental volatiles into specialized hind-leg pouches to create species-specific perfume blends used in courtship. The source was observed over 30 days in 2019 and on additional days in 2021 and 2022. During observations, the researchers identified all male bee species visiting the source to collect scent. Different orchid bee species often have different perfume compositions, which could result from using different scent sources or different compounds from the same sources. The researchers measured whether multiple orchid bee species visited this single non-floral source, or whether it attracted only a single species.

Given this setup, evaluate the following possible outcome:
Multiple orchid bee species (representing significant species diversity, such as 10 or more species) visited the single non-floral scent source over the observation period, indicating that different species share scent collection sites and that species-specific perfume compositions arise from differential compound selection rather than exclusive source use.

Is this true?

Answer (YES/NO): NO